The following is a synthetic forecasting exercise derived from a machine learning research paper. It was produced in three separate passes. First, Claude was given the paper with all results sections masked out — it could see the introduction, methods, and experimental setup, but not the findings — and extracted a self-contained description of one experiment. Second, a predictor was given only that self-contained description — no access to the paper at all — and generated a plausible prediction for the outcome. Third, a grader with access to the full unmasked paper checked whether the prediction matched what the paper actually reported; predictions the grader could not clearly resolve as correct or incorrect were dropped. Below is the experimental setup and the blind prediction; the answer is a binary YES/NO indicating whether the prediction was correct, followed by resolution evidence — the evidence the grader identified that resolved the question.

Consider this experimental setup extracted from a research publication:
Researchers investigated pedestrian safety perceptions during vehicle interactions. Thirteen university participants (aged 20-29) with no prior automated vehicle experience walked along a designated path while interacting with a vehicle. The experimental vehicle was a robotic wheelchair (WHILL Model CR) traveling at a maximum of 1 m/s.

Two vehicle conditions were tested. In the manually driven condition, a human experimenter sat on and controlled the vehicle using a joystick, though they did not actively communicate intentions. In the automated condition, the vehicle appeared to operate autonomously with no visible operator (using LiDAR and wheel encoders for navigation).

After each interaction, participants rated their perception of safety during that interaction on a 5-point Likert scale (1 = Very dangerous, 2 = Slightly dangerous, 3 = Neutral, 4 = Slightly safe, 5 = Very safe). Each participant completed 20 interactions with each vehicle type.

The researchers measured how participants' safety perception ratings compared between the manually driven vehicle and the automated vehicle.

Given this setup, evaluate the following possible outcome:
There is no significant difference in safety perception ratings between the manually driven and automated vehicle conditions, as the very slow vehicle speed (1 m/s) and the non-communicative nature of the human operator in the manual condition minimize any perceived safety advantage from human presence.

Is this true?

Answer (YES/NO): NO